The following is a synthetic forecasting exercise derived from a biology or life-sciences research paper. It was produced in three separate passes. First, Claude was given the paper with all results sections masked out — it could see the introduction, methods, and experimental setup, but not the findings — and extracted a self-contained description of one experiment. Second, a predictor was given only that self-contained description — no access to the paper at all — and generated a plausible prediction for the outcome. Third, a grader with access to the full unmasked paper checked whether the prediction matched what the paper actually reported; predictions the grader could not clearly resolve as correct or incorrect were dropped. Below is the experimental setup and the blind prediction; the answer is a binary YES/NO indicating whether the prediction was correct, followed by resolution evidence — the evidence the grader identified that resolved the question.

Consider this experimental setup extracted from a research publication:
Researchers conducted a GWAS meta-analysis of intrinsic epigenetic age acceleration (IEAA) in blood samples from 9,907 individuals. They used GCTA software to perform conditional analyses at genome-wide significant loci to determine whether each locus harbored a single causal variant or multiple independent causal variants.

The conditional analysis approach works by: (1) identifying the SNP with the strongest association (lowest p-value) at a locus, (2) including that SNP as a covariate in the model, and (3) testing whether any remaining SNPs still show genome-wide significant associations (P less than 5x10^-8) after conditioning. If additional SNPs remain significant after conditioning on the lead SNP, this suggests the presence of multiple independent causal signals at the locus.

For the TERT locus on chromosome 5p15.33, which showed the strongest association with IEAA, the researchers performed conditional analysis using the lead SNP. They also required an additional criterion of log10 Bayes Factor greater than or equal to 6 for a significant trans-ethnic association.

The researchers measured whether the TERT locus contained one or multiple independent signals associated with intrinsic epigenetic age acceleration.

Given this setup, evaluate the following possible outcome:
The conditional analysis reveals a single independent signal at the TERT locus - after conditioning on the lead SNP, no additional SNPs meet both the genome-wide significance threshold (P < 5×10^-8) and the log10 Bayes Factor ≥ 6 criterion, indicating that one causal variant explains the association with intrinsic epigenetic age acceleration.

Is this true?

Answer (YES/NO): YES